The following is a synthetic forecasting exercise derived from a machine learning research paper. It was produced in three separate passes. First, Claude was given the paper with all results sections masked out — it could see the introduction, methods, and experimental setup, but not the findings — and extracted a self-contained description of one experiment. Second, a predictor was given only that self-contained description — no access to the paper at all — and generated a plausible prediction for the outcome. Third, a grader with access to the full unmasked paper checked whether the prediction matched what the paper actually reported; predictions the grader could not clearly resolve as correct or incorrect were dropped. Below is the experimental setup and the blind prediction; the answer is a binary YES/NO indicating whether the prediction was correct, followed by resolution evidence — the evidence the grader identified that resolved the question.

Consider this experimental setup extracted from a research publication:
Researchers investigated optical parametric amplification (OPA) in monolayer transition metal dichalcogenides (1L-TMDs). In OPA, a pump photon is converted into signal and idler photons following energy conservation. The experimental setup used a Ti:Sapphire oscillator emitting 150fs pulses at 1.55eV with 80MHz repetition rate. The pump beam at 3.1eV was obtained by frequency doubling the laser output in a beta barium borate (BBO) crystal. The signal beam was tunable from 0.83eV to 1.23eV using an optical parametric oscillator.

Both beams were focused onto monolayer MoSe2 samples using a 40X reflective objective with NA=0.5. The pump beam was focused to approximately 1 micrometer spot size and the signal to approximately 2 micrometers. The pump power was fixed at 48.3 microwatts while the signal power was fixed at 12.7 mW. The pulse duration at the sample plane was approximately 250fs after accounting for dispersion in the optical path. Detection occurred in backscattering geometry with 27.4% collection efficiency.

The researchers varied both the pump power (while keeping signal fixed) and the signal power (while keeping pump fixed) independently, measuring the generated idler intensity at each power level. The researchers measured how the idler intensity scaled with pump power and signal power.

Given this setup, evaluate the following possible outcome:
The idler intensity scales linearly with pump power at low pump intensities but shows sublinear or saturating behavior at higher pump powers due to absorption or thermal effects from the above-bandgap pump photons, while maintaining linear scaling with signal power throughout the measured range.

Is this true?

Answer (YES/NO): NO